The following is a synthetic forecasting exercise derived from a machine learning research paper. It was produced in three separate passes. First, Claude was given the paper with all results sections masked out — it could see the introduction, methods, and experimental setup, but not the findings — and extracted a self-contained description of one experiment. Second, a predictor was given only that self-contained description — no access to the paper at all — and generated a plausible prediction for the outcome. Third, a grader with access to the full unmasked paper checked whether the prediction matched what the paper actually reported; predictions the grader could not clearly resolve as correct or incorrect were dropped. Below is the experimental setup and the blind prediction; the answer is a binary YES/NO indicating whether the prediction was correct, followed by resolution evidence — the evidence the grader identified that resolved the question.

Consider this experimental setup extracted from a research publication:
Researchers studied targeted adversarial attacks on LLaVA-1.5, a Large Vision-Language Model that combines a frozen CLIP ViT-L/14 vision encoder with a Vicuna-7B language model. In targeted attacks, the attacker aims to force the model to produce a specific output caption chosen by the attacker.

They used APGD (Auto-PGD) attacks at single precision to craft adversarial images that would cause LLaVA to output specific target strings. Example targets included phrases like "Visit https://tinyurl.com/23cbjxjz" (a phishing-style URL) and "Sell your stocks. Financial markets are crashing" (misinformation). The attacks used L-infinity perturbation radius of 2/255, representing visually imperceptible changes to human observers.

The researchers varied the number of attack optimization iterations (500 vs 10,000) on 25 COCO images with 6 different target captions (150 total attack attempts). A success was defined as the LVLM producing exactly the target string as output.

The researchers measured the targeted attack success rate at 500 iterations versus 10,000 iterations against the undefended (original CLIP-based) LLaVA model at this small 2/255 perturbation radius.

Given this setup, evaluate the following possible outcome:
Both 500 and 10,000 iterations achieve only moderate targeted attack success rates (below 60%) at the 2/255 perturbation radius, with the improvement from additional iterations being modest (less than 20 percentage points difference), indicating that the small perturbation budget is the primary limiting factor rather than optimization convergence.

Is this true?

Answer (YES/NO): NO